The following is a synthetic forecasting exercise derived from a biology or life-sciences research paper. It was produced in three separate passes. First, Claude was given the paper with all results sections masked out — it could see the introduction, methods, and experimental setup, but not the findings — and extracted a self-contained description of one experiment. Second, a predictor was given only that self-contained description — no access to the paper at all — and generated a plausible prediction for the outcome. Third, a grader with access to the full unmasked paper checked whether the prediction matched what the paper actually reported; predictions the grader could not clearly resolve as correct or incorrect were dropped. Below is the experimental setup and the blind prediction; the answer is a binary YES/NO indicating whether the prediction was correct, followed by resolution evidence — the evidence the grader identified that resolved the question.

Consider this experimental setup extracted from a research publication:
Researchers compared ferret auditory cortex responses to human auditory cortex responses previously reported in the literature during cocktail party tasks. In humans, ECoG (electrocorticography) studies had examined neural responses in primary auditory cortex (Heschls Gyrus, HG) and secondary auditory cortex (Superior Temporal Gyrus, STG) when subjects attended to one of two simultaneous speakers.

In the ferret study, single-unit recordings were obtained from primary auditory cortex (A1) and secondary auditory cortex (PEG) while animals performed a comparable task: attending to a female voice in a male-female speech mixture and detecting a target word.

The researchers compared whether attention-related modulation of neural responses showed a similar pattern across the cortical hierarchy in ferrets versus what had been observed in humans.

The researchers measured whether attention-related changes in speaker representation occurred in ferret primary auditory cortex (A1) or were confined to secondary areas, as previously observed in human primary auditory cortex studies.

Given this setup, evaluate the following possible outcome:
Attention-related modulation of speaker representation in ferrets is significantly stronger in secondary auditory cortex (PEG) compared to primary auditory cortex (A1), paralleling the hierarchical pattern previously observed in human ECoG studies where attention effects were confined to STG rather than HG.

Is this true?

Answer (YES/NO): NO